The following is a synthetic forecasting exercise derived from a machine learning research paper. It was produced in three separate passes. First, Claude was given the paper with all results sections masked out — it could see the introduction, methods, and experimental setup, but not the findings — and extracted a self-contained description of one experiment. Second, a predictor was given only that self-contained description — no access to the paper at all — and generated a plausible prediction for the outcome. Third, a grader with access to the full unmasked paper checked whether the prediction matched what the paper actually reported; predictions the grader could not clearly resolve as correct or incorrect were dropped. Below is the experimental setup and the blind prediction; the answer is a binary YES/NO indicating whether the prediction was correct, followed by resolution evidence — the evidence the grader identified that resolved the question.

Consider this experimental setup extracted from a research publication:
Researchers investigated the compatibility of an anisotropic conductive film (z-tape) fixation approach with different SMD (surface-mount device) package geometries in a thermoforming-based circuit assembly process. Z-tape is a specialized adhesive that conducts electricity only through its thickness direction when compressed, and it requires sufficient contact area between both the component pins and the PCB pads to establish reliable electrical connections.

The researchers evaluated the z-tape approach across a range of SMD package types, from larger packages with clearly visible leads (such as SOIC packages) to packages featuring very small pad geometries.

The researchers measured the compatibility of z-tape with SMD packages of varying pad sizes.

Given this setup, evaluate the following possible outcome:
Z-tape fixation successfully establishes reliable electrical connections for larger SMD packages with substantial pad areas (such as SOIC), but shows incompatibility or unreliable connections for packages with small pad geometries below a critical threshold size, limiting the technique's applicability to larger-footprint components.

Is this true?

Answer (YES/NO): YES